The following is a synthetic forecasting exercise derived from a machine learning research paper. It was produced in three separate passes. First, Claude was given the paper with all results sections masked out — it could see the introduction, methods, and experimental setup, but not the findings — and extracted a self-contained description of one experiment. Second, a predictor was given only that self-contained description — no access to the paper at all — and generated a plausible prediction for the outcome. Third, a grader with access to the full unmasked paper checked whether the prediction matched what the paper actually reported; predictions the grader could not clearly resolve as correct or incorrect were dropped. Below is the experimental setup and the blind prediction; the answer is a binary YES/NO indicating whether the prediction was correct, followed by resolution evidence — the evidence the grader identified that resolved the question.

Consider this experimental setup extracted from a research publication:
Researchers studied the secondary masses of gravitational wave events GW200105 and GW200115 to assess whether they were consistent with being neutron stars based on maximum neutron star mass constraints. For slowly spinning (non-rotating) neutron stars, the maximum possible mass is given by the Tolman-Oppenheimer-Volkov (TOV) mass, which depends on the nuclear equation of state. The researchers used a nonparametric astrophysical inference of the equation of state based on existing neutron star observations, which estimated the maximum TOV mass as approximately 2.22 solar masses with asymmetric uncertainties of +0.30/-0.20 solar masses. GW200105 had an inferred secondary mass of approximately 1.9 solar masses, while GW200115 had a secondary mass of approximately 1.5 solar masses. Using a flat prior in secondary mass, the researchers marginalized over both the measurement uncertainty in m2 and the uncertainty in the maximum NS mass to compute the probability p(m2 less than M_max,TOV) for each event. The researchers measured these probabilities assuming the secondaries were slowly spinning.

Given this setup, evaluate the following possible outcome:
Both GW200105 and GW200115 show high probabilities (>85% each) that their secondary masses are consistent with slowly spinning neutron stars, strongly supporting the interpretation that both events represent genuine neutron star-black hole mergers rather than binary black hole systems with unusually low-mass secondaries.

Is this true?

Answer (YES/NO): YES